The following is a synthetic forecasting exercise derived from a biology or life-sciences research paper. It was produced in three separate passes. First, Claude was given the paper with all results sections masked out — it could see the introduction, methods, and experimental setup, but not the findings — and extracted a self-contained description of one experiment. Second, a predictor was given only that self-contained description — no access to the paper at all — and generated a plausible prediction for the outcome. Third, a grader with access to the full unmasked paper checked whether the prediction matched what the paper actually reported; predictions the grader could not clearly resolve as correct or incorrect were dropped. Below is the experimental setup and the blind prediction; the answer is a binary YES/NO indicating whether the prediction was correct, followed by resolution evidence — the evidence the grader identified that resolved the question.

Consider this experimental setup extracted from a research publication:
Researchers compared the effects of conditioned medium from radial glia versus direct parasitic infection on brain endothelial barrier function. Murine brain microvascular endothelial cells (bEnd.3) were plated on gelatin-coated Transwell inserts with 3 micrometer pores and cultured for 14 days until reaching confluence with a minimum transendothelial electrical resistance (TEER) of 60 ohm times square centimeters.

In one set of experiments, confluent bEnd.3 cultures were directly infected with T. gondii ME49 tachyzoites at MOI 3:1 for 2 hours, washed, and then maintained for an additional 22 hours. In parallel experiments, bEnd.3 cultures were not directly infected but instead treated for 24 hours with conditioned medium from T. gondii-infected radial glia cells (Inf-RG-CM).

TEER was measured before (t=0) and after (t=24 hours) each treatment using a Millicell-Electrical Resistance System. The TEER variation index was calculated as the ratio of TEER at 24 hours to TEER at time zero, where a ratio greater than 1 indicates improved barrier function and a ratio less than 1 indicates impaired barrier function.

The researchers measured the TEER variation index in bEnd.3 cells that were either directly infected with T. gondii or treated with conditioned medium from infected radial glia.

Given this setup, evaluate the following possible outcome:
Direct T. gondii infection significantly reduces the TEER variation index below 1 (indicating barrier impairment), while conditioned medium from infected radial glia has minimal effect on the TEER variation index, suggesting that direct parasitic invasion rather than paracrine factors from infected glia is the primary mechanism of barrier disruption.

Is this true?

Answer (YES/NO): NO